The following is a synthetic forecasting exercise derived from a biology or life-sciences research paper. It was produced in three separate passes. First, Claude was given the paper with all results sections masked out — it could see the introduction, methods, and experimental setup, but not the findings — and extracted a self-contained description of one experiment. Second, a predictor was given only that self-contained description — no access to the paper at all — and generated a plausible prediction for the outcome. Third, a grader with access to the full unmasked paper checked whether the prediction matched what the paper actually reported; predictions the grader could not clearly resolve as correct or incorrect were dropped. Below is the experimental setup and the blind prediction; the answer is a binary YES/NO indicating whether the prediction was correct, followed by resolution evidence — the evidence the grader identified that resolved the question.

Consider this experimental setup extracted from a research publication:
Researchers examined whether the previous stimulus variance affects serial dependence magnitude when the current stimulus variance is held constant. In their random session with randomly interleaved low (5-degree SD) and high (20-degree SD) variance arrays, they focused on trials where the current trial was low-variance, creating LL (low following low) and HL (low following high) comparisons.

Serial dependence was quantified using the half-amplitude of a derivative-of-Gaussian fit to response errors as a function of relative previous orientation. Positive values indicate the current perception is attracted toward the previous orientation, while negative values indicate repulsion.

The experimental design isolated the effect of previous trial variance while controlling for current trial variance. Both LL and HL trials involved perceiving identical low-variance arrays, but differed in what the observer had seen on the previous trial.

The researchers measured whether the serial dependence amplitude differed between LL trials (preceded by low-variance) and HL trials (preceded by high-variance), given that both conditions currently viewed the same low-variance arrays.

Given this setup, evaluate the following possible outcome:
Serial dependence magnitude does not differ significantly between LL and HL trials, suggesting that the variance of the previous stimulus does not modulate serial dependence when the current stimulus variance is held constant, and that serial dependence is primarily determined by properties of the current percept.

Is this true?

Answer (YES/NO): NO